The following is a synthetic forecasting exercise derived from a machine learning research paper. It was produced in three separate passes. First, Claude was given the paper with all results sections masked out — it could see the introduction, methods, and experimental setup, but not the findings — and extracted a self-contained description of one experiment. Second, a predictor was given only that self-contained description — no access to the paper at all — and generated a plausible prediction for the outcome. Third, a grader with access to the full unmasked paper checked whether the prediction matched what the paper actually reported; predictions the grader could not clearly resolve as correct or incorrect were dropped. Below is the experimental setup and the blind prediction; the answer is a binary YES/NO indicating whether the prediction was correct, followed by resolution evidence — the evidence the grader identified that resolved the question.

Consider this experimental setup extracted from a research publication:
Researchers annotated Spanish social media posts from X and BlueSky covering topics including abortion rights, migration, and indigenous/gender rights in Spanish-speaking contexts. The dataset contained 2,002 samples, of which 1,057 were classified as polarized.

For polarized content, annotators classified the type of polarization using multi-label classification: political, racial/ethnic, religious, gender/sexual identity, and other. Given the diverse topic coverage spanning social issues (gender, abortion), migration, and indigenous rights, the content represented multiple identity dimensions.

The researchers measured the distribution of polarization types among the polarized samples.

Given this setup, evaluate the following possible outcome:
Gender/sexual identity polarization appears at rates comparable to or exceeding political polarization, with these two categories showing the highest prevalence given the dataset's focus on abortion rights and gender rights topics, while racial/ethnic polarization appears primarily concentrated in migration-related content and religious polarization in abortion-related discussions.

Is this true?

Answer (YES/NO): NO